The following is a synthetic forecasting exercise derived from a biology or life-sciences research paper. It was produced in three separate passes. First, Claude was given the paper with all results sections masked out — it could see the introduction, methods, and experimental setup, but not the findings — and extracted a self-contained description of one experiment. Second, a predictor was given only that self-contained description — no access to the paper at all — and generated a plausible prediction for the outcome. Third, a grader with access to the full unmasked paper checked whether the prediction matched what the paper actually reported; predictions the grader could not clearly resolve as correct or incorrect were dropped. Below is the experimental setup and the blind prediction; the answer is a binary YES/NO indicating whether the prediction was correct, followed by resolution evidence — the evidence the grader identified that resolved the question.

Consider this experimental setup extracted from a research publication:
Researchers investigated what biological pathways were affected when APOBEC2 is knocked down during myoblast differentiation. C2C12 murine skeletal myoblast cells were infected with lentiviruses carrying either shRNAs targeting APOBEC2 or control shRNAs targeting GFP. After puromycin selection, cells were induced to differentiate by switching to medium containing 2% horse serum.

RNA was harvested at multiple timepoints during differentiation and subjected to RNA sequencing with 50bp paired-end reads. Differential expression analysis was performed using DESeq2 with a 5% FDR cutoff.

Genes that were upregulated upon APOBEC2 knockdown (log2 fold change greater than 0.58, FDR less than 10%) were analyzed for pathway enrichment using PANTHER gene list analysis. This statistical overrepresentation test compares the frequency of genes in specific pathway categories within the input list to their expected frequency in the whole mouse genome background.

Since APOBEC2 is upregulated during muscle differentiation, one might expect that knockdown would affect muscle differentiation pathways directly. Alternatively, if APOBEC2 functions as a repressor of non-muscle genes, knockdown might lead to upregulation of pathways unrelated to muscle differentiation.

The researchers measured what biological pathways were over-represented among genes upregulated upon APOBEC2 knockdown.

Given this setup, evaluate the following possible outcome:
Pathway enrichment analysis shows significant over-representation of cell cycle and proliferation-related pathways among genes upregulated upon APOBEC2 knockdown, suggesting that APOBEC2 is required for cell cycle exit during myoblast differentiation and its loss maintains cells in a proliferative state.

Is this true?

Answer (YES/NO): NO